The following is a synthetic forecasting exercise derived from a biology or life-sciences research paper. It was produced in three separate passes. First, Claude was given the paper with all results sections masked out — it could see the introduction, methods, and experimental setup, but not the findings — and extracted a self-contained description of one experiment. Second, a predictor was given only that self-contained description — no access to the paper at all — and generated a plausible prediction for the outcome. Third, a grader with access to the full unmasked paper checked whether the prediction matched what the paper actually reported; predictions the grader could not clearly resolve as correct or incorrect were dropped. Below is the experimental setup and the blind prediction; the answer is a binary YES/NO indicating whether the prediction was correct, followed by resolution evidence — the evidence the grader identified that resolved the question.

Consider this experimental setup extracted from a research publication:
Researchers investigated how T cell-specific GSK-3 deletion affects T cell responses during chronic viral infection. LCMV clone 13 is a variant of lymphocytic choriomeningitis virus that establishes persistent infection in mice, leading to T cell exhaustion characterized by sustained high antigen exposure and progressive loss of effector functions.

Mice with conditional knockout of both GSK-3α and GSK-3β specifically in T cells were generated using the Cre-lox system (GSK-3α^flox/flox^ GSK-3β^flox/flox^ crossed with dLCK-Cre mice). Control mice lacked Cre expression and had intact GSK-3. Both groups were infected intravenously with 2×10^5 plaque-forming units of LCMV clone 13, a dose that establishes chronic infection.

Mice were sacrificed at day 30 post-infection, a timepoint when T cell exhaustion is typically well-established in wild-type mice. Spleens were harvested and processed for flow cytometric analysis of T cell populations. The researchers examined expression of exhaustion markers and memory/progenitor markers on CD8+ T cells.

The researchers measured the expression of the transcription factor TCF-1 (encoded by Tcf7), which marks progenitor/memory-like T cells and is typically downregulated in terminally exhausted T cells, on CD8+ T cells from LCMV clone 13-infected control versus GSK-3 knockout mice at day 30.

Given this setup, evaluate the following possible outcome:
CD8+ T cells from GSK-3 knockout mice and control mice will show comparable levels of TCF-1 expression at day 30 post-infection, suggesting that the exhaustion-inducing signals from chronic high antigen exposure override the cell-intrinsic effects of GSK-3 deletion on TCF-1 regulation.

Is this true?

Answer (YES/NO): NO